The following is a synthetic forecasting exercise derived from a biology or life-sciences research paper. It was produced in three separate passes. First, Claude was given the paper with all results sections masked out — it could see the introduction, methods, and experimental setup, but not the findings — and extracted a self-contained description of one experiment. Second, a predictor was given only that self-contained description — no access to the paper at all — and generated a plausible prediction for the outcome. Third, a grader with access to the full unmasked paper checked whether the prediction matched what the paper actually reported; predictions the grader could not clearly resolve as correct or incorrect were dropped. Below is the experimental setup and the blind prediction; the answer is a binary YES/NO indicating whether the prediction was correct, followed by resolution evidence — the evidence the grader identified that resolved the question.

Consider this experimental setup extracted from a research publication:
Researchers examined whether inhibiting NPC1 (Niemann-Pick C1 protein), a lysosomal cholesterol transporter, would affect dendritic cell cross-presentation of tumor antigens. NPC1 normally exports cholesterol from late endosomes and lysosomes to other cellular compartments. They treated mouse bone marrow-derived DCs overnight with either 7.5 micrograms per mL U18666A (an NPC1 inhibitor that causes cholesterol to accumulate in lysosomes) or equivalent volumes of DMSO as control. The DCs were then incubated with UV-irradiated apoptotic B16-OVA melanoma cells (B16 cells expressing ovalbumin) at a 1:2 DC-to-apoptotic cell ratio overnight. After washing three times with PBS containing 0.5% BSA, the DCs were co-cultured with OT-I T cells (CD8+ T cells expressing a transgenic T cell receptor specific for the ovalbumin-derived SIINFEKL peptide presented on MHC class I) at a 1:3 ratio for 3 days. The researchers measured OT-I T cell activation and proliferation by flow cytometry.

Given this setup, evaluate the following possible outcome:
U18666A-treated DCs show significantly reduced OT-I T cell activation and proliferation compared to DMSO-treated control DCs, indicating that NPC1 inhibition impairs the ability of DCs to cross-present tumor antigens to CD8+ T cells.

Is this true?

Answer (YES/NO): YES